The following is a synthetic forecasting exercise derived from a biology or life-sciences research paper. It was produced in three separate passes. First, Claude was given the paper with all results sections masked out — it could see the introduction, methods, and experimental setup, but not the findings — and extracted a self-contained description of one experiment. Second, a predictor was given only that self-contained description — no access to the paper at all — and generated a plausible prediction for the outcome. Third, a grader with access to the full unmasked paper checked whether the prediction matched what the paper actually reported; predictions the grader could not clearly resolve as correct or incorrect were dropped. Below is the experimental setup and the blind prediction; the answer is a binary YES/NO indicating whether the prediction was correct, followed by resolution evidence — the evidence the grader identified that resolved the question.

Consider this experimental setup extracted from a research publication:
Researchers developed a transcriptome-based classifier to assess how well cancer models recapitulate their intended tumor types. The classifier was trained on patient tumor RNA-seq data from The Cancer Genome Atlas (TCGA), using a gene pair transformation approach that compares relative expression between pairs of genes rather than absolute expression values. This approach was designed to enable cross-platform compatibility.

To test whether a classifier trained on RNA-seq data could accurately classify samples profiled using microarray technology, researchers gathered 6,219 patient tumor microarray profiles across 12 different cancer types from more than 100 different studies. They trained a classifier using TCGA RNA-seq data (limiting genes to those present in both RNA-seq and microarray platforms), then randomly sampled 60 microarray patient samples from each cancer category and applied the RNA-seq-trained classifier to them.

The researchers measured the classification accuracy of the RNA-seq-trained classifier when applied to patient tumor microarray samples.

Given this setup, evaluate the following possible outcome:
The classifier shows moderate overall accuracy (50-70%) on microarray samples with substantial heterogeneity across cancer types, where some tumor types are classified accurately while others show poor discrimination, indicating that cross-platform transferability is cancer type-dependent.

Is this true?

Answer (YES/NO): NO